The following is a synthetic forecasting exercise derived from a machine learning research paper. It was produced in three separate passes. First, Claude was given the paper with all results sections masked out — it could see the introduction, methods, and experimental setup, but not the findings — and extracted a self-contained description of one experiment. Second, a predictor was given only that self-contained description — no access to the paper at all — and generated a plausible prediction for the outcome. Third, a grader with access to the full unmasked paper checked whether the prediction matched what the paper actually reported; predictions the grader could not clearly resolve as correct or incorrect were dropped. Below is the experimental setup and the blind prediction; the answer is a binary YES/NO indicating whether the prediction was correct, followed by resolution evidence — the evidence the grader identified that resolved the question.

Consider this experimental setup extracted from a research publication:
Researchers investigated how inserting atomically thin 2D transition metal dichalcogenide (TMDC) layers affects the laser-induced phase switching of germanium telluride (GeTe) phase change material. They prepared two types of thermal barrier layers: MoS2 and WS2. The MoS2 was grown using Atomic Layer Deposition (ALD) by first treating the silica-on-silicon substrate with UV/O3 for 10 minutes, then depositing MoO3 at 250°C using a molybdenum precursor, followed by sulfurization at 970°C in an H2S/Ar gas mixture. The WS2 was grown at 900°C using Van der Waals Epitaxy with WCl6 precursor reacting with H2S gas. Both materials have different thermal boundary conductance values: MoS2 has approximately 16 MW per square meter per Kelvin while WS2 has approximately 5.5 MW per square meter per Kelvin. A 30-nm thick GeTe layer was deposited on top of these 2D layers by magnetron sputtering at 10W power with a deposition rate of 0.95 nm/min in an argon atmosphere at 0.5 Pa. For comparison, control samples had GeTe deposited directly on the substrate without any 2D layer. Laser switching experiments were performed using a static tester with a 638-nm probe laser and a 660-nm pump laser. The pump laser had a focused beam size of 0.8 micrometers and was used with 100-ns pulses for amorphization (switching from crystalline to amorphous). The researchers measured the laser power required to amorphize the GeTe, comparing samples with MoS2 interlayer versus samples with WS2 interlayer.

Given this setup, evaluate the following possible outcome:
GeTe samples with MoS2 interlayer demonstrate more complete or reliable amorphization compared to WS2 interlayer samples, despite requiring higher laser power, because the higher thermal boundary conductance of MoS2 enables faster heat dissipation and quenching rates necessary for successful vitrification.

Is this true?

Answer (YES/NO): NO